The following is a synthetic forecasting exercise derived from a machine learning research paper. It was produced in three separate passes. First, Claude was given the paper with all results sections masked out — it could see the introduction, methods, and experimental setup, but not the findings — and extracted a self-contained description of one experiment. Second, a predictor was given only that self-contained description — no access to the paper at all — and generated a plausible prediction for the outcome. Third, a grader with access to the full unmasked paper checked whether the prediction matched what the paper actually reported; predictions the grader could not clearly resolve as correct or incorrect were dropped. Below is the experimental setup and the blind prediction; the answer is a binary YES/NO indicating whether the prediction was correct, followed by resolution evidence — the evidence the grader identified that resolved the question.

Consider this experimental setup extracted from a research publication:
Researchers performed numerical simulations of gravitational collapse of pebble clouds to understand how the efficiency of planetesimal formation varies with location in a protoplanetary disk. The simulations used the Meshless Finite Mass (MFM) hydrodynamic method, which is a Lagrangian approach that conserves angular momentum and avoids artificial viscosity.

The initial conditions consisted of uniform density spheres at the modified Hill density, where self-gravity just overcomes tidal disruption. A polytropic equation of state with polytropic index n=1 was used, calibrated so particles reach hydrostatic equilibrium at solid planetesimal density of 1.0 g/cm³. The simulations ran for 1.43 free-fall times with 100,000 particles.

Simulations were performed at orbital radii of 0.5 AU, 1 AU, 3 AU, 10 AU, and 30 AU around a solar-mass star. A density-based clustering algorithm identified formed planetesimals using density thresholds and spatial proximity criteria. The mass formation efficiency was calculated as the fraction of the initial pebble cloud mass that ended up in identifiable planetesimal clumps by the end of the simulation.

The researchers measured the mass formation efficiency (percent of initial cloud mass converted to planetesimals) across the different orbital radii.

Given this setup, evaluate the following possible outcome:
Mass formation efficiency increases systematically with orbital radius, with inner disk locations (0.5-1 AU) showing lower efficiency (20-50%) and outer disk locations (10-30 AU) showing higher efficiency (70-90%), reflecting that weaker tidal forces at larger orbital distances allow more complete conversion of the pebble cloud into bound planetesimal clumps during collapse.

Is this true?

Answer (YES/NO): NO